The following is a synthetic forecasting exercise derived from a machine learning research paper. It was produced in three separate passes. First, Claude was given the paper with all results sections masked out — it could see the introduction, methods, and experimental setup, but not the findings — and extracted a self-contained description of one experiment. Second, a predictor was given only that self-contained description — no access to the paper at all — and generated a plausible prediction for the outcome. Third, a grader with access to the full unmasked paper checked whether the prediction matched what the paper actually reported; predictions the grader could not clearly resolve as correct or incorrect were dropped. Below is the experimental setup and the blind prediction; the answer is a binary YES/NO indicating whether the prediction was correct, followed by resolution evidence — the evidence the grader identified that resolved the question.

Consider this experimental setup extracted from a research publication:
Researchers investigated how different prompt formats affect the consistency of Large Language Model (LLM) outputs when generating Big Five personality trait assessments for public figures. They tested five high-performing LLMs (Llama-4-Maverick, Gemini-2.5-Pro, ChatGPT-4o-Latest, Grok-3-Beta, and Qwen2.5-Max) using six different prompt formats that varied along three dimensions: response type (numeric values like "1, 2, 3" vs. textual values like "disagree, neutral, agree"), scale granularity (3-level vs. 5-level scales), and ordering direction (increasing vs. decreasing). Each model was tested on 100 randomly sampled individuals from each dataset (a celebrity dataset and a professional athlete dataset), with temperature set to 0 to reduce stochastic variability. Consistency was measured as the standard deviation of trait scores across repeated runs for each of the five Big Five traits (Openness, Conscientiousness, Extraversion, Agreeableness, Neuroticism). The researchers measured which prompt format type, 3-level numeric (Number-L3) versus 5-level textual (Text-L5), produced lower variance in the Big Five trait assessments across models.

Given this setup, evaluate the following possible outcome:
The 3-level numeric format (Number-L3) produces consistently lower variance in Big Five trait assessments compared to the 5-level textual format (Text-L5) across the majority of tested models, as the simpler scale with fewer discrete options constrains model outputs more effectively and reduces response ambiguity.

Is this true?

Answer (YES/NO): YES